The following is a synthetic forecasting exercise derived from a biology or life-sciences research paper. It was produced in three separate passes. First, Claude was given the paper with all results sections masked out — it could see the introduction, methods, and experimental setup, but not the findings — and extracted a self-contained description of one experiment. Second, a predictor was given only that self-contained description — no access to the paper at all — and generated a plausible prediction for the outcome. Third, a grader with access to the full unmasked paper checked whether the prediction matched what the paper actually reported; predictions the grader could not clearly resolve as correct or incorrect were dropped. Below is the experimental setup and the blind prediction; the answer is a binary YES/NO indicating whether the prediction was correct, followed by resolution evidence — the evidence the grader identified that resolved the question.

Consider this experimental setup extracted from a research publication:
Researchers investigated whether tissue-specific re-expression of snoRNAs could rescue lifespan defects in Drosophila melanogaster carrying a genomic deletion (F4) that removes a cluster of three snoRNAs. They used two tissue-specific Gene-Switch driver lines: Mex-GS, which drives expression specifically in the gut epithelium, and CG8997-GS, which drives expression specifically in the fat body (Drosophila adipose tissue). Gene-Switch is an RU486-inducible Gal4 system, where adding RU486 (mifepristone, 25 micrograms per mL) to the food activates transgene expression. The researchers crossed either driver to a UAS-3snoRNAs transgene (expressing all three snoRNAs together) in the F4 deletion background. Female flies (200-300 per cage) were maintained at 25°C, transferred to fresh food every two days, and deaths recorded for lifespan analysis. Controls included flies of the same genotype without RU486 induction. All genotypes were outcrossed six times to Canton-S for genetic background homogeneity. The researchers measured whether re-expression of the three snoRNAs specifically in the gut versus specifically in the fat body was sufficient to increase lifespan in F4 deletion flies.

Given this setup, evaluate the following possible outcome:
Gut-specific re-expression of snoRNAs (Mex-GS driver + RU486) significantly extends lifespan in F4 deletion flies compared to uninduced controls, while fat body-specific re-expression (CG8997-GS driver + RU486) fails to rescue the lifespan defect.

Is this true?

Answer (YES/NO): NO